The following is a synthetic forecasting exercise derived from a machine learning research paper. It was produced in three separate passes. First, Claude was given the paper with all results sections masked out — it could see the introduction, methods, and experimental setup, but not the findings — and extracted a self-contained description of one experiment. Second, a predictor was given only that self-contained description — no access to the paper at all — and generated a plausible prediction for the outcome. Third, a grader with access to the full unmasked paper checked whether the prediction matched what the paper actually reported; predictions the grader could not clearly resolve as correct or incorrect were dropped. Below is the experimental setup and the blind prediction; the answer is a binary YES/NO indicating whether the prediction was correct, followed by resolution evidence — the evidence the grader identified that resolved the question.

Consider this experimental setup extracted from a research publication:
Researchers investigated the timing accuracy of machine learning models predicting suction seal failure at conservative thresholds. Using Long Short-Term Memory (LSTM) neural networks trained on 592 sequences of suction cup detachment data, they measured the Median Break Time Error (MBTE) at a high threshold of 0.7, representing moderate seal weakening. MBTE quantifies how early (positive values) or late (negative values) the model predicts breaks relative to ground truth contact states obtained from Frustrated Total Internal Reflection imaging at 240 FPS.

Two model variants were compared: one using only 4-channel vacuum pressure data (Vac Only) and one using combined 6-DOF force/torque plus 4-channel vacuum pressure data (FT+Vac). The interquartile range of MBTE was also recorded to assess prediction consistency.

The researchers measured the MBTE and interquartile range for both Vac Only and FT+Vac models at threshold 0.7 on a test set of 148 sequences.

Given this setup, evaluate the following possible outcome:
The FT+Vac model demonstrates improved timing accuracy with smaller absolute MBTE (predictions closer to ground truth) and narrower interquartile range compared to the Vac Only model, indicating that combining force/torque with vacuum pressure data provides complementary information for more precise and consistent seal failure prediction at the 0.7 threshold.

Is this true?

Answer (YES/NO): NO